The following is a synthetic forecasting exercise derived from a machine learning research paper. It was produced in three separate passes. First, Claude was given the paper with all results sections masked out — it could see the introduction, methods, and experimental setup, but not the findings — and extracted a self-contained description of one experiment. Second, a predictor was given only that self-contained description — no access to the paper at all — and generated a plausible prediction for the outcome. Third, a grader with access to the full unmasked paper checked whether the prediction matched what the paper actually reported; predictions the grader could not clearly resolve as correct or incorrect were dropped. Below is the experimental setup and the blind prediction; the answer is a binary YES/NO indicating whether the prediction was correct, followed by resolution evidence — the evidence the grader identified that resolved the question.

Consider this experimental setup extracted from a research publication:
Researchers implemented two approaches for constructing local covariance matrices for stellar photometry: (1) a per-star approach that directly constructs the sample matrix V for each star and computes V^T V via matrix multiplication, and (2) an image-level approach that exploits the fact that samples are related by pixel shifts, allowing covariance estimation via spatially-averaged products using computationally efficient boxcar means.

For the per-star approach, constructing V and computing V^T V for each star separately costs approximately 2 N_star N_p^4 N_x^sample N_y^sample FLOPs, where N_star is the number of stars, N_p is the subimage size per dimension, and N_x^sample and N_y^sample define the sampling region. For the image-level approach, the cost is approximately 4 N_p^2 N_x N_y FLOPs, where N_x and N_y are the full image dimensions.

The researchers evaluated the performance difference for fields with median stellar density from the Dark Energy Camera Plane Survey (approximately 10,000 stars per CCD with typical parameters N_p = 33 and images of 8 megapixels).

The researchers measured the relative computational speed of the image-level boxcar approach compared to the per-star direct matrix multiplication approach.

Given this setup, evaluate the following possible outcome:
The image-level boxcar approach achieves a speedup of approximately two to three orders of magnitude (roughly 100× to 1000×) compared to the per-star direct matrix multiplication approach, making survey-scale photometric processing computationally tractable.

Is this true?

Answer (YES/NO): NO